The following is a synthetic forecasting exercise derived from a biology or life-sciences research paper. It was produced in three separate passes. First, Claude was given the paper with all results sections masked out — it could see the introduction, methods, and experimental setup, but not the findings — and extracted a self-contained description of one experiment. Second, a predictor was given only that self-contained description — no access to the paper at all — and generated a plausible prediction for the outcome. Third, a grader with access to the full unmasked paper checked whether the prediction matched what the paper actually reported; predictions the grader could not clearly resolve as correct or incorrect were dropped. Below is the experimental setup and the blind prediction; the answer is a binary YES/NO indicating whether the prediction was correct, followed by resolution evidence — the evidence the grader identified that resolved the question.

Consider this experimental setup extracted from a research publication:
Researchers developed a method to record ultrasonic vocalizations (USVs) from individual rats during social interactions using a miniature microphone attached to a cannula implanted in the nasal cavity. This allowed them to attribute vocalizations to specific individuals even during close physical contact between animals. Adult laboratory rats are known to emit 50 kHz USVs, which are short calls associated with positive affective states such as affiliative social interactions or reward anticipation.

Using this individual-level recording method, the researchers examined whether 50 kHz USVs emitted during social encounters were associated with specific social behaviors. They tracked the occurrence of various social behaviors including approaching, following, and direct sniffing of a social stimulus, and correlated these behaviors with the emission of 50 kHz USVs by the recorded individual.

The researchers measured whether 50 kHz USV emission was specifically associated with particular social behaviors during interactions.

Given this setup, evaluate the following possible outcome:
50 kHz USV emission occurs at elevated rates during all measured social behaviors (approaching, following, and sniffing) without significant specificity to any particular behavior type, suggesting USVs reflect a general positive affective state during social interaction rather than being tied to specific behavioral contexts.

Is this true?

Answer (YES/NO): YES